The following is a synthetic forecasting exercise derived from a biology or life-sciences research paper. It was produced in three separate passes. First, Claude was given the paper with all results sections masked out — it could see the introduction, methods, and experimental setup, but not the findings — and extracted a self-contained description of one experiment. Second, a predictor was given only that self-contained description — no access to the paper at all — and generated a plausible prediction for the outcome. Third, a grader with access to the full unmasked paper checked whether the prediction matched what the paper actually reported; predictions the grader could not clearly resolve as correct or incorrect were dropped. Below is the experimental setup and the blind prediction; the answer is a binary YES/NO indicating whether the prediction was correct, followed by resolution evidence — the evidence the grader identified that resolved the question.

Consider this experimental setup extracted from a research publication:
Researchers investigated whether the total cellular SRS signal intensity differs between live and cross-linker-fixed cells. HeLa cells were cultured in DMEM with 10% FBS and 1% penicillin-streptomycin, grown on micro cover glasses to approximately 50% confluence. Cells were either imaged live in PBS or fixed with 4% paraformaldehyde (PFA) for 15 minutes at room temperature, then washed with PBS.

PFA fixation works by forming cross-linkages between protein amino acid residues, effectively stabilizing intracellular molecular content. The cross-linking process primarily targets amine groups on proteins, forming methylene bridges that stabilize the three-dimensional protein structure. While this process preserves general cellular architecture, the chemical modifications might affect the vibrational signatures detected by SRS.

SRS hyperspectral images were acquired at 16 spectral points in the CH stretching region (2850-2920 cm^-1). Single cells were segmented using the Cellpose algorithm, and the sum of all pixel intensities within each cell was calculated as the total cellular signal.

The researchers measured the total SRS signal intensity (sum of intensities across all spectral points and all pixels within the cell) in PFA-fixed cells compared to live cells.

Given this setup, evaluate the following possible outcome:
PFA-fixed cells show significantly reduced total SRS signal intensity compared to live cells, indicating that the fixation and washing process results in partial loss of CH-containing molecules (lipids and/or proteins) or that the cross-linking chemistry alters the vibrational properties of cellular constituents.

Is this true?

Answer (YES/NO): YES